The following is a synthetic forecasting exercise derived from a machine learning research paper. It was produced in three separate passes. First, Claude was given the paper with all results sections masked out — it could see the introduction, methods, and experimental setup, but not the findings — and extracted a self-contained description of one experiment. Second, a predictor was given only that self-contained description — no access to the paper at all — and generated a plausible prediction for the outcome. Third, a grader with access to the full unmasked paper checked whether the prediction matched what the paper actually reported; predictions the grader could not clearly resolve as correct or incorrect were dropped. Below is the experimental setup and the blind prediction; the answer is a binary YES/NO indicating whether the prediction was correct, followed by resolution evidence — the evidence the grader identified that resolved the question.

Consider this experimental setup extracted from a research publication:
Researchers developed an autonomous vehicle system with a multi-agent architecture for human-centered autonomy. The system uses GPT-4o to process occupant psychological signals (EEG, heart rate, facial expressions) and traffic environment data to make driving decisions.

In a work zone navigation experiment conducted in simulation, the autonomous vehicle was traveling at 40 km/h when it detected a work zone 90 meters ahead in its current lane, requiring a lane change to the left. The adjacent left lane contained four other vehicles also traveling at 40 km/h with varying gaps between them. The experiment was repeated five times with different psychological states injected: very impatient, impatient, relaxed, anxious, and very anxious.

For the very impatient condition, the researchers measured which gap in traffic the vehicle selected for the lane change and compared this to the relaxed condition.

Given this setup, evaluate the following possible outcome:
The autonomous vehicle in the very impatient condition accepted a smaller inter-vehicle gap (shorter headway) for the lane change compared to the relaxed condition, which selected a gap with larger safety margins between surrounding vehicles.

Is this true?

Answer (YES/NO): YES